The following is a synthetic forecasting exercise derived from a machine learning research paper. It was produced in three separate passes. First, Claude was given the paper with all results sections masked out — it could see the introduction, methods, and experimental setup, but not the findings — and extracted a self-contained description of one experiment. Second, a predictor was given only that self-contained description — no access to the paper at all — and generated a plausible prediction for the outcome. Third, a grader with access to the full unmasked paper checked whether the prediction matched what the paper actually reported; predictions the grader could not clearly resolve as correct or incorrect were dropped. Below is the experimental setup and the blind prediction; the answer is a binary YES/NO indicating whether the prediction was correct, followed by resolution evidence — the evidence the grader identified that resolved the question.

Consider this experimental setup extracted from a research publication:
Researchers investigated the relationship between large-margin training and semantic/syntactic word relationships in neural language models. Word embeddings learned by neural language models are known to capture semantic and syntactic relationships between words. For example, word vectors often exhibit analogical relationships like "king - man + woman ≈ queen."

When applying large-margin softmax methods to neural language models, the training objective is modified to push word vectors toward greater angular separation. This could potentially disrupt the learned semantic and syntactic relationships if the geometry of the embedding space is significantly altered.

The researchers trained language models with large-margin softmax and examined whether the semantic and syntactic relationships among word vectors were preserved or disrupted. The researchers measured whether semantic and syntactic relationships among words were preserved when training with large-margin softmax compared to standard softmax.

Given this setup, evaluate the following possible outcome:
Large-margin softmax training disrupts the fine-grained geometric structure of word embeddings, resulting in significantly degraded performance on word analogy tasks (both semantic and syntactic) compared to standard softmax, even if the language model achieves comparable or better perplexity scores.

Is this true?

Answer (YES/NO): NO